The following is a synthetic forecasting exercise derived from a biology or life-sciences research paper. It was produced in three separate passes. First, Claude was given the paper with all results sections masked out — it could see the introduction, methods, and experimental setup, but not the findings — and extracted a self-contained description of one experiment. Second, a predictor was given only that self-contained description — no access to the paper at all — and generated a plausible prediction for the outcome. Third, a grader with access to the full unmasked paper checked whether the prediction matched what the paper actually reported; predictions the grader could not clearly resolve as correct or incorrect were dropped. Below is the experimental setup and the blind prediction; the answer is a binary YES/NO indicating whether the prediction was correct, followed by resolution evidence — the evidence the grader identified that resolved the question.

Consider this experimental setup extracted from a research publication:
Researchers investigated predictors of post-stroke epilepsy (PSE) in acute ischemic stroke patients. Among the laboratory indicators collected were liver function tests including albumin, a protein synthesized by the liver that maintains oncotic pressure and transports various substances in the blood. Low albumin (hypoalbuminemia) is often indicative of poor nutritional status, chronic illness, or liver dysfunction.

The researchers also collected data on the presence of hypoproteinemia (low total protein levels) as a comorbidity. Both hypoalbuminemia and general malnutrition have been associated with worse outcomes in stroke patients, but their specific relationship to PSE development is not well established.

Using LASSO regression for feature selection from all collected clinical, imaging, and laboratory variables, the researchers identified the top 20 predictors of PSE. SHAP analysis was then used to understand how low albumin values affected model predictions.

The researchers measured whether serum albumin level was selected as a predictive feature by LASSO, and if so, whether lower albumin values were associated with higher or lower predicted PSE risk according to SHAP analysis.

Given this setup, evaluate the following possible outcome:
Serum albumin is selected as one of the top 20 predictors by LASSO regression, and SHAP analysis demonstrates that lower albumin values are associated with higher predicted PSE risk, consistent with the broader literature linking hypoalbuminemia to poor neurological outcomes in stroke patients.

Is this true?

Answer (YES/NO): YES